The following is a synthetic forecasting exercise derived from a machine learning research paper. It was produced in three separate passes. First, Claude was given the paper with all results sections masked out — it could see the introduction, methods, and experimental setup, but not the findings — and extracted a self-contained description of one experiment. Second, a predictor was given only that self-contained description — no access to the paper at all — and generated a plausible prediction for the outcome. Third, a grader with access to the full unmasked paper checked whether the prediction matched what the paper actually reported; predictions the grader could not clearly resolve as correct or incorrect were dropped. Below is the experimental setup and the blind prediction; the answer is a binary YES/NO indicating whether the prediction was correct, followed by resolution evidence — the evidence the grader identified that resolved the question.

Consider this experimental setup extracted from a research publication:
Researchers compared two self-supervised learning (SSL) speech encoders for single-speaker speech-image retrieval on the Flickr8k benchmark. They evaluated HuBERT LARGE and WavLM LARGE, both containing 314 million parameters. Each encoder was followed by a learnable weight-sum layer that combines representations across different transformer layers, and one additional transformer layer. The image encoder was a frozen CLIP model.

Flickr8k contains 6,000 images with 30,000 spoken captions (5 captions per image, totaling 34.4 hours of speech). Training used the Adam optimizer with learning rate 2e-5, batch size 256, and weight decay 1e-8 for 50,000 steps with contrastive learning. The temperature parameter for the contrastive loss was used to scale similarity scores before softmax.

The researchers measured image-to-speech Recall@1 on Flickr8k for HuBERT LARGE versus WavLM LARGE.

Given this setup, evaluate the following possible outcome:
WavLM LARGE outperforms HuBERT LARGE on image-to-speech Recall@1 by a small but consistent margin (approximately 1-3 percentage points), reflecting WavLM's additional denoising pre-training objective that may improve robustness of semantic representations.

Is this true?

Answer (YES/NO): YES